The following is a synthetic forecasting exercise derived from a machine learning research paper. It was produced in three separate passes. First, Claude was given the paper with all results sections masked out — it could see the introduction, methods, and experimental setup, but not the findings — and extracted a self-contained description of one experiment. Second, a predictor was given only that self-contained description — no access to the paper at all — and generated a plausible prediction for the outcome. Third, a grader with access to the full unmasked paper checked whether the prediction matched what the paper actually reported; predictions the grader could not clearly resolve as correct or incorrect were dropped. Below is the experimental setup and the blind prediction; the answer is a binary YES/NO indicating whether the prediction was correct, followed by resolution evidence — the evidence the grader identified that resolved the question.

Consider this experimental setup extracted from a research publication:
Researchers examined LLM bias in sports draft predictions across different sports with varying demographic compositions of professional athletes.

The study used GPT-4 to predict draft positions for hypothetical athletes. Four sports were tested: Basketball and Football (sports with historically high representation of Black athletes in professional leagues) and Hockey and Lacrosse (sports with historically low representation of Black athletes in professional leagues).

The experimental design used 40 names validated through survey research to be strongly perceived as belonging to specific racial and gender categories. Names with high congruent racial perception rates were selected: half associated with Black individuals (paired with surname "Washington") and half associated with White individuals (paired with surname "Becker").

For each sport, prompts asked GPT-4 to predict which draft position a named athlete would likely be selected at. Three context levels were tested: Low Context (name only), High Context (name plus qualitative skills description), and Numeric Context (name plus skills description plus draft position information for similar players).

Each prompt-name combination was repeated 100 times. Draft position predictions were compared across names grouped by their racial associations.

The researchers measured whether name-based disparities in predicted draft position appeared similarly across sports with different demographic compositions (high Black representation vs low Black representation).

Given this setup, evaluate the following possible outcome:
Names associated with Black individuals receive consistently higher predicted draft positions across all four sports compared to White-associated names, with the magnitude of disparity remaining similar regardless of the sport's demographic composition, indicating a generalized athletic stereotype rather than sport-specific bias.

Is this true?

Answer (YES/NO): NO